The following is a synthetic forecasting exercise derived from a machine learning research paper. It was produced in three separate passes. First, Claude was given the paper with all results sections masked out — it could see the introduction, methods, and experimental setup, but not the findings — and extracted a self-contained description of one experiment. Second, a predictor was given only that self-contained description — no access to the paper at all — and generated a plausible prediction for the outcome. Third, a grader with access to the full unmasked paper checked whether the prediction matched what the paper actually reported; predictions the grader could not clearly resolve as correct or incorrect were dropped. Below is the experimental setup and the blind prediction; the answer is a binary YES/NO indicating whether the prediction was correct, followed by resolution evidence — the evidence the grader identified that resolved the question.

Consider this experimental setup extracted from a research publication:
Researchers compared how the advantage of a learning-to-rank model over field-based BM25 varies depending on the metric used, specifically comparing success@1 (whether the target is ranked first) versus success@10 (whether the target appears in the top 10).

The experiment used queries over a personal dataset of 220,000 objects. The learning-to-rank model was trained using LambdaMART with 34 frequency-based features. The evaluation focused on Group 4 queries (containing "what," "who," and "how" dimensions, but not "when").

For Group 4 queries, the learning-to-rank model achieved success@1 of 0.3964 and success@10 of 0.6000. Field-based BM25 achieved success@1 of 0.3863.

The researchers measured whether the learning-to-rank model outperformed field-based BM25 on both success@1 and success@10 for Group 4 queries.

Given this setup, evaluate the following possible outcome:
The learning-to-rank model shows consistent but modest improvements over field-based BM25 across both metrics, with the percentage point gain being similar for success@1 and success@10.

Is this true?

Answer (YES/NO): NO